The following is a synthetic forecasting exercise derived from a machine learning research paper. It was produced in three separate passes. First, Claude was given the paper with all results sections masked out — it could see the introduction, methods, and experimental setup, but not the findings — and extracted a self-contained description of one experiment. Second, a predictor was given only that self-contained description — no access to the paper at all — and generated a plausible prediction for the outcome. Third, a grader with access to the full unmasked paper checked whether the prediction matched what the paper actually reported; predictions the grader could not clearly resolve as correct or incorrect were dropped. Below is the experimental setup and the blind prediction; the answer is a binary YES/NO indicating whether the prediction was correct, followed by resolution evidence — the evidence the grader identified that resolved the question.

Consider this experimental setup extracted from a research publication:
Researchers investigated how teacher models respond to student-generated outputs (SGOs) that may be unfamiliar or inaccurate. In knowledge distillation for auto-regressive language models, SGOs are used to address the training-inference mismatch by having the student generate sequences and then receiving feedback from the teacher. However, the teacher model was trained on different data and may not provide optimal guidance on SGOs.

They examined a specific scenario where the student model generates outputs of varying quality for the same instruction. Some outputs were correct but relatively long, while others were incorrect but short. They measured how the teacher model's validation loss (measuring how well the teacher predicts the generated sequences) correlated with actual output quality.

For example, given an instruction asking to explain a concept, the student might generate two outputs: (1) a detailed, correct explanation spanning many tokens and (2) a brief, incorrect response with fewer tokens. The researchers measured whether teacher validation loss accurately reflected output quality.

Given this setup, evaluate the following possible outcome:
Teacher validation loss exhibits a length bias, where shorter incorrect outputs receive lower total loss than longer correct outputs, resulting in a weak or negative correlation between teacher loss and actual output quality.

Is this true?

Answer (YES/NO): YES